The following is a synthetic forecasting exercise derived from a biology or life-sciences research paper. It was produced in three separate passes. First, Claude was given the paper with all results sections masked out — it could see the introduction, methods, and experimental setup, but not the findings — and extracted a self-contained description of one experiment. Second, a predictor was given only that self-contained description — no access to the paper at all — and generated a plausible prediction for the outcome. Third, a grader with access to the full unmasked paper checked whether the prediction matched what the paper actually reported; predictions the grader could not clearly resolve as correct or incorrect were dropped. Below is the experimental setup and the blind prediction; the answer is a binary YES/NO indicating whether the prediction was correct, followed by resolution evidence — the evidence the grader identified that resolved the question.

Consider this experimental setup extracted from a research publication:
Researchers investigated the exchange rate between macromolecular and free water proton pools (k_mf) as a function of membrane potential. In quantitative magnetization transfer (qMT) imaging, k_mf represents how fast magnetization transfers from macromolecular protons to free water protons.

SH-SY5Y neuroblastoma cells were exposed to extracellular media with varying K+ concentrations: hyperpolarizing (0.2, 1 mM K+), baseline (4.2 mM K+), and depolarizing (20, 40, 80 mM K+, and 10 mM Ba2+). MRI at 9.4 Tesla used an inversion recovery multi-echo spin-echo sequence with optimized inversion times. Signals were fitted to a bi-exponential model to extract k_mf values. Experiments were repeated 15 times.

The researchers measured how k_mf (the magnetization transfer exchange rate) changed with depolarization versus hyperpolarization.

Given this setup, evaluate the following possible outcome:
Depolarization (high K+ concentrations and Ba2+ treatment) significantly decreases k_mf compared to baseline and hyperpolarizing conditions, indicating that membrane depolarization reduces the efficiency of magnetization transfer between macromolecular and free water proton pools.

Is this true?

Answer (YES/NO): NO